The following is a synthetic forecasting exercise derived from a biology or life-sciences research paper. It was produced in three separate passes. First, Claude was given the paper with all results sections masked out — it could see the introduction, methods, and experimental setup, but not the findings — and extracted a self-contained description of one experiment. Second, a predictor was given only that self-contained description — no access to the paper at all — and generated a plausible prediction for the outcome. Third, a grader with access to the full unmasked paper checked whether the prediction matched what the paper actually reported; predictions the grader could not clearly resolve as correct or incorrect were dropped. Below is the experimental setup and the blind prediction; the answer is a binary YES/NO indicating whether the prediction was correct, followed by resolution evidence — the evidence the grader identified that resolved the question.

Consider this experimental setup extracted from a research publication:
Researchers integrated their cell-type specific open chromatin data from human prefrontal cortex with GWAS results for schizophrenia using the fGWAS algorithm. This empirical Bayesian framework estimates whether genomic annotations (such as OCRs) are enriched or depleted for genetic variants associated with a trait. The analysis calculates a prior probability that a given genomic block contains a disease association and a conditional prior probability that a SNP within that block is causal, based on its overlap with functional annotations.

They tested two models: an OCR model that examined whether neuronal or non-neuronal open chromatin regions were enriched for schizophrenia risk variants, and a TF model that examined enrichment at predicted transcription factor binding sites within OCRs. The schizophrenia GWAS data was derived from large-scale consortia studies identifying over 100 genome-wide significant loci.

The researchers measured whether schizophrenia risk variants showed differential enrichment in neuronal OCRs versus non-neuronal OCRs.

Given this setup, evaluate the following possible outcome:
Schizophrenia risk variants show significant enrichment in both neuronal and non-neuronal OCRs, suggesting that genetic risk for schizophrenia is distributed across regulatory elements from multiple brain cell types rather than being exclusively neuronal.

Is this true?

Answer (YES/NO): YES